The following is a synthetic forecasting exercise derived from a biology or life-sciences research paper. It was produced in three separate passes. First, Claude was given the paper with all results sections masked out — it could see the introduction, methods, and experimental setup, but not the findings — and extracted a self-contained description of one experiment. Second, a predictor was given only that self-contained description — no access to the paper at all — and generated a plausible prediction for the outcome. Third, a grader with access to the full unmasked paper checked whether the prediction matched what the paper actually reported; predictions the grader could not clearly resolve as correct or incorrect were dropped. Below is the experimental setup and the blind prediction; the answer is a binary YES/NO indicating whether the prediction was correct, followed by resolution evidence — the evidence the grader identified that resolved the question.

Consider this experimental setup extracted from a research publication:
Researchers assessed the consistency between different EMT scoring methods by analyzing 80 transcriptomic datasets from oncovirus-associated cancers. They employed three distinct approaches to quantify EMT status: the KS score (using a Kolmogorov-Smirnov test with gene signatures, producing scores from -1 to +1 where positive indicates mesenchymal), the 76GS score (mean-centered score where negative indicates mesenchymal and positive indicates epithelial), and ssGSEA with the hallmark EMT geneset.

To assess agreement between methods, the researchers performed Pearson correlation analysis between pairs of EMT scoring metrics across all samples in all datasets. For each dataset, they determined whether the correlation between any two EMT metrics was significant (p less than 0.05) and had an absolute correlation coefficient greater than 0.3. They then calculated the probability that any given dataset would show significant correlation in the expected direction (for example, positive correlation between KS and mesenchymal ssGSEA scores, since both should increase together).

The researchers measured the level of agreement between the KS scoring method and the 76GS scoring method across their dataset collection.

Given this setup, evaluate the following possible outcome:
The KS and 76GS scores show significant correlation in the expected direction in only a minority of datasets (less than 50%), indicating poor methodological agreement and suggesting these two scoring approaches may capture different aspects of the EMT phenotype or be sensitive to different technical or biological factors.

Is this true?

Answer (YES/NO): NO